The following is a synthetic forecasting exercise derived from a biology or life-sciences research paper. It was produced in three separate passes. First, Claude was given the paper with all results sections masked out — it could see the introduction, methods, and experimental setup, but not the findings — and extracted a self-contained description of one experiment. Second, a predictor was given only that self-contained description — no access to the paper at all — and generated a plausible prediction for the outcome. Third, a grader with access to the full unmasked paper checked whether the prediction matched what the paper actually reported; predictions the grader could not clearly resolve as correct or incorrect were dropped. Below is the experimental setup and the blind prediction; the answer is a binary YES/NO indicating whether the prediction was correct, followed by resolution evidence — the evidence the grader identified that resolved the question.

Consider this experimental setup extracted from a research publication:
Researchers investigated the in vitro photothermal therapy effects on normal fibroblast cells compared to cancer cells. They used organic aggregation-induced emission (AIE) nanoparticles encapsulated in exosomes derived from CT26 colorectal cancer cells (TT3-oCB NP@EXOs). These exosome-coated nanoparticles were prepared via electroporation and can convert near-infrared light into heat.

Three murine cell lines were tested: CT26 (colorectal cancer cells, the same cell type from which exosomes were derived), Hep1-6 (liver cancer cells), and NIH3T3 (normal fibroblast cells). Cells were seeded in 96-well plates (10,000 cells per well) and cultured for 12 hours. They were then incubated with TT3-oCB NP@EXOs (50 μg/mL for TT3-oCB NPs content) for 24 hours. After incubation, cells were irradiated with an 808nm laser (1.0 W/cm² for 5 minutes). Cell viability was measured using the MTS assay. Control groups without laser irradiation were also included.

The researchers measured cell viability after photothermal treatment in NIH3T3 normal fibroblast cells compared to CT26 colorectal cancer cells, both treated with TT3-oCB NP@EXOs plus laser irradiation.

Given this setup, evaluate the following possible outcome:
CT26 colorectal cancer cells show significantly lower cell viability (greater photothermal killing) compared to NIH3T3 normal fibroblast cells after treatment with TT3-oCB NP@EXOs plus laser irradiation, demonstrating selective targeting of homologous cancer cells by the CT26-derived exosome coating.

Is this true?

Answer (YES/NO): YES